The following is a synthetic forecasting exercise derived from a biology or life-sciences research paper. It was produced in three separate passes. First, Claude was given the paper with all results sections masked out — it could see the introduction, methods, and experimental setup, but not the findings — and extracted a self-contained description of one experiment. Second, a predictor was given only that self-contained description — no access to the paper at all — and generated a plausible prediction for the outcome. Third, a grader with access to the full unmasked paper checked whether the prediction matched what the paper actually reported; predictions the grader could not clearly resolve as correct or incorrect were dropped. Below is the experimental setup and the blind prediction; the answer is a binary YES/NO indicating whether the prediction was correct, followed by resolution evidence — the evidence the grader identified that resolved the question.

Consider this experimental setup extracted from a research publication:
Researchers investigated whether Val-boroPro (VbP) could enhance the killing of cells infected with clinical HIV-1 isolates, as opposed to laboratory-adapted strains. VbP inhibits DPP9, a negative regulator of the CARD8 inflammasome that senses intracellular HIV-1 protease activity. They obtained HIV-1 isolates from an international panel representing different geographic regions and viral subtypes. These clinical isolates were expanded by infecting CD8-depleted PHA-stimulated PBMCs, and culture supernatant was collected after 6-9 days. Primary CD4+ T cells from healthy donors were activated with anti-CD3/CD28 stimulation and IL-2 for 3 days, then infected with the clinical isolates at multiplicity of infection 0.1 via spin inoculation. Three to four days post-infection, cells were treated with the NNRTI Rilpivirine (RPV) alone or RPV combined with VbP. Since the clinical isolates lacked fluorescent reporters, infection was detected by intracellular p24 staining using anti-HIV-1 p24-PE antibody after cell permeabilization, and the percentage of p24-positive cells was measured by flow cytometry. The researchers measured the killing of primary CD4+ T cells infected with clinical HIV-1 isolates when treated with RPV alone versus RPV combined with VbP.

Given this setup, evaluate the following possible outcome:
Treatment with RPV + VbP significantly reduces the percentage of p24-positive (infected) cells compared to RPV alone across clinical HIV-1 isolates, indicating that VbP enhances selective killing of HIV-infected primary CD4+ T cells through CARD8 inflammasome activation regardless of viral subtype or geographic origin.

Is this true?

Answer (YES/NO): NO